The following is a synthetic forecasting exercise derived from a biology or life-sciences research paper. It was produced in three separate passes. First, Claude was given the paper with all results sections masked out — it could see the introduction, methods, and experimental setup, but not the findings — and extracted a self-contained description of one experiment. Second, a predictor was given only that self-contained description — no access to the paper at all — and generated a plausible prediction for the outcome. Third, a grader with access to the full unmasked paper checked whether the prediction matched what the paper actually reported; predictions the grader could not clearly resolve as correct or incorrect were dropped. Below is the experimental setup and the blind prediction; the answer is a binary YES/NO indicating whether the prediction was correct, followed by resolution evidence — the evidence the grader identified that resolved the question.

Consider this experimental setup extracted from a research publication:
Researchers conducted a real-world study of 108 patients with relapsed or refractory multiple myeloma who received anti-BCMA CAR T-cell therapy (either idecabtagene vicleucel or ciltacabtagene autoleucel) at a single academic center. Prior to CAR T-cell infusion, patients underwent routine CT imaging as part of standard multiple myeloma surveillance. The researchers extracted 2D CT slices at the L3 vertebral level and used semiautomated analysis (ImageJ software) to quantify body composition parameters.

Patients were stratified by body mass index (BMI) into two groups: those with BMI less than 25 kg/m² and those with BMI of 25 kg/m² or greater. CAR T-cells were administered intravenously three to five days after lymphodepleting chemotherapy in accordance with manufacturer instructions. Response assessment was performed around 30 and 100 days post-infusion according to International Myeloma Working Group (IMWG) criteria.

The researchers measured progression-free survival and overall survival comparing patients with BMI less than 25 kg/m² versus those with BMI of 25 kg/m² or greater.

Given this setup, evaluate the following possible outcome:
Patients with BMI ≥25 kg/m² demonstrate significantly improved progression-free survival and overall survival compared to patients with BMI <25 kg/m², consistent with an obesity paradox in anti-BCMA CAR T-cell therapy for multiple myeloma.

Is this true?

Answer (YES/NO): NO